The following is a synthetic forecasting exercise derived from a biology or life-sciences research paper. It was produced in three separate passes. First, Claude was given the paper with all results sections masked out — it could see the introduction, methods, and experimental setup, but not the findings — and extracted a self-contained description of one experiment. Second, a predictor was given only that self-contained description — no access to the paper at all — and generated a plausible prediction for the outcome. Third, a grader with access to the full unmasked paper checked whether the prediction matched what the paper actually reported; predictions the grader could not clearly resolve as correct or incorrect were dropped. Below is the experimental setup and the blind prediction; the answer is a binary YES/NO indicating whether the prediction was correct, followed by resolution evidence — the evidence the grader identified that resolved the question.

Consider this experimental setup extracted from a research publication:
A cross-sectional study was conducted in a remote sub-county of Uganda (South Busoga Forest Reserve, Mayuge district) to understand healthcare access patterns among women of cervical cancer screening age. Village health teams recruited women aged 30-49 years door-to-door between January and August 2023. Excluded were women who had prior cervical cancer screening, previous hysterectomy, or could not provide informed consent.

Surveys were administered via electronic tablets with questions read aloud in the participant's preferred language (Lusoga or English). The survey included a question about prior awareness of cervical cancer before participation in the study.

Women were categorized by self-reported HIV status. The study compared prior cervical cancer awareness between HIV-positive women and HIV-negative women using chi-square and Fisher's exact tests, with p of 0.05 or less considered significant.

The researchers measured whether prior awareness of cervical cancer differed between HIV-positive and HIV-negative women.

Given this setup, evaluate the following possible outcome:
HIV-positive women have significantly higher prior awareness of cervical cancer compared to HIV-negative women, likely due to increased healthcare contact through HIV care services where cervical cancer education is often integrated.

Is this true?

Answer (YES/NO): NO